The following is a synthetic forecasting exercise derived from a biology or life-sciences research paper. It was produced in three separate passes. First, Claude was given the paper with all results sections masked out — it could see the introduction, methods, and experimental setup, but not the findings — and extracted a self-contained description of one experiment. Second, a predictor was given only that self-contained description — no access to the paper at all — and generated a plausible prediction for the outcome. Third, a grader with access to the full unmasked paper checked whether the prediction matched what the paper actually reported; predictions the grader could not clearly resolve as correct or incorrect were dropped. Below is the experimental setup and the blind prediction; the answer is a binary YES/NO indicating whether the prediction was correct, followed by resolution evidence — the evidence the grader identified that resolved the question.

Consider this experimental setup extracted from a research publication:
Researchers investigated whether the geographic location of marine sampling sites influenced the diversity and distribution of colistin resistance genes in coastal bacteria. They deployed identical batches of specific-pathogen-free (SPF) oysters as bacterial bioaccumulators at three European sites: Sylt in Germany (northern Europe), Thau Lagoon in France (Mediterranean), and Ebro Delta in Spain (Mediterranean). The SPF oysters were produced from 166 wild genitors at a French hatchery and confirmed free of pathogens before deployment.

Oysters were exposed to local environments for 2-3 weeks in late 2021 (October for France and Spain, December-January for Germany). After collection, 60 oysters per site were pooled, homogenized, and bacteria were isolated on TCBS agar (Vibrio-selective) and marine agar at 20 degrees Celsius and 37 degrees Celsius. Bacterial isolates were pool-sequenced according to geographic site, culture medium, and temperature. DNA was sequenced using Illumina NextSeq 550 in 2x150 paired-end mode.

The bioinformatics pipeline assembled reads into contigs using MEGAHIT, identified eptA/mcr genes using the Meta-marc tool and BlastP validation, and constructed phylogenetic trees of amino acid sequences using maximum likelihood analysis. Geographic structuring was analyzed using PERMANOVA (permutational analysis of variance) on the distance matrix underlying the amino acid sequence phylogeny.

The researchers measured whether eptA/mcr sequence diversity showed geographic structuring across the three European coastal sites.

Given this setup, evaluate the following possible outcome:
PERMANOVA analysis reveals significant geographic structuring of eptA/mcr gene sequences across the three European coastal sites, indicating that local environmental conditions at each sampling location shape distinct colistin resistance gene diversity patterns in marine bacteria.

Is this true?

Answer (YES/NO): YES